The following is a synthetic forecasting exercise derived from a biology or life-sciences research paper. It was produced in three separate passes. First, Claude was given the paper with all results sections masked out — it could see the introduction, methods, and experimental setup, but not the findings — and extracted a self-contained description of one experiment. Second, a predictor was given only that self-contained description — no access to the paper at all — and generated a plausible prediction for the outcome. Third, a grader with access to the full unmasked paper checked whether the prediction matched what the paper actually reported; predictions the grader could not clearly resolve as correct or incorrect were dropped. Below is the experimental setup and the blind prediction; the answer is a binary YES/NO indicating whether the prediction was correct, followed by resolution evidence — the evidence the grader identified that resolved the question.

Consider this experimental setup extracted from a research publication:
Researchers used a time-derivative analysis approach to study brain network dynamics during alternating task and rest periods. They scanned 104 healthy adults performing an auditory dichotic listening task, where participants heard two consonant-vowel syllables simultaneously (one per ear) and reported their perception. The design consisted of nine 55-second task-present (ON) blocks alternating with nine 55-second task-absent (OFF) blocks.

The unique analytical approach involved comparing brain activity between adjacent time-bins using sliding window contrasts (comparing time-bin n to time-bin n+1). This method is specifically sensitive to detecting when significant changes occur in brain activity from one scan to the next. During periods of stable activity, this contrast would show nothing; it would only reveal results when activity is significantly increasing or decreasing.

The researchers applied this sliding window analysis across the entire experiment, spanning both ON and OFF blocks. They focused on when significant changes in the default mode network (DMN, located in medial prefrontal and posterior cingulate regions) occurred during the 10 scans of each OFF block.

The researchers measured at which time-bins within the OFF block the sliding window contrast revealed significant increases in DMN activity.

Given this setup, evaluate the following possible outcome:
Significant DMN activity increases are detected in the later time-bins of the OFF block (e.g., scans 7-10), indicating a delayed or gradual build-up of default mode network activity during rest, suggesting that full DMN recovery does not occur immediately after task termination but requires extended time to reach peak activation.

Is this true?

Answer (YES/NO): NO